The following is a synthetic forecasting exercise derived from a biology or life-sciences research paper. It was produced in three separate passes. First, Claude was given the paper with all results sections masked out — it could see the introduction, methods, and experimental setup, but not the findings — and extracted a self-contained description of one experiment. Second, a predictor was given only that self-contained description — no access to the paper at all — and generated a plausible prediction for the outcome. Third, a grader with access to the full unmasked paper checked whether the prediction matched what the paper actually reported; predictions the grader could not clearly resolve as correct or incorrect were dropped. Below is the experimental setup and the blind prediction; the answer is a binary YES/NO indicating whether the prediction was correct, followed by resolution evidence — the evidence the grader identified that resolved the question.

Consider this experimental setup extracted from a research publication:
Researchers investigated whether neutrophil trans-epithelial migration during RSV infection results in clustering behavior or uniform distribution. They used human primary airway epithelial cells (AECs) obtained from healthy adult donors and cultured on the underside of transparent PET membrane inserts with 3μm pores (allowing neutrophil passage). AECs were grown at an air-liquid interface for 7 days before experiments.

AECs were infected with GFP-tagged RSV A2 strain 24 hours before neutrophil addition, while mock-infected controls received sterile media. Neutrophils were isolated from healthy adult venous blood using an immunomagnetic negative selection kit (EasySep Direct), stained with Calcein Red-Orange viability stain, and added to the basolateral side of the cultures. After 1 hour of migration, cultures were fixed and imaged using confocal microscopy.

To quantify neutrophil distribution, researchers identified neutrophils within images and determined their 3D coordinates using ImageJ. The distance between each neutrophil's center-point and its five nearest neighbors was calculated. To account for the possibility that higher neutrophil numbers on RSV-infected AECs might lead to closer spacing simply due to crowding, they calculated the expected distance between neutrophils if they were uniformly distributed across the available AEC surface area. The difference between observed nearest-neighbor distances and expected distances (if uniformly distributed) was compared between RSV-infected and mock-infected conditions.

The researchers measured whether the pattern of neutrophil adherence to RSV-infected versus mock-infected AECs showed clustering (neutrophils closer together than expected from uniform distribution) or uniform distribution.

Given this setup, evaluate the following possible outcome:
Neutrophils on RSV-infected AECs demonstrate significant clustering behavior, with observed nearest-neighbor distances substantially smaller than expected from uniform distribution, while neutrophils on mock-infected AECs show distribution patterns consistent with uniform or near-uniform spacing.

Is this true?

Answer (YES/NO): YES